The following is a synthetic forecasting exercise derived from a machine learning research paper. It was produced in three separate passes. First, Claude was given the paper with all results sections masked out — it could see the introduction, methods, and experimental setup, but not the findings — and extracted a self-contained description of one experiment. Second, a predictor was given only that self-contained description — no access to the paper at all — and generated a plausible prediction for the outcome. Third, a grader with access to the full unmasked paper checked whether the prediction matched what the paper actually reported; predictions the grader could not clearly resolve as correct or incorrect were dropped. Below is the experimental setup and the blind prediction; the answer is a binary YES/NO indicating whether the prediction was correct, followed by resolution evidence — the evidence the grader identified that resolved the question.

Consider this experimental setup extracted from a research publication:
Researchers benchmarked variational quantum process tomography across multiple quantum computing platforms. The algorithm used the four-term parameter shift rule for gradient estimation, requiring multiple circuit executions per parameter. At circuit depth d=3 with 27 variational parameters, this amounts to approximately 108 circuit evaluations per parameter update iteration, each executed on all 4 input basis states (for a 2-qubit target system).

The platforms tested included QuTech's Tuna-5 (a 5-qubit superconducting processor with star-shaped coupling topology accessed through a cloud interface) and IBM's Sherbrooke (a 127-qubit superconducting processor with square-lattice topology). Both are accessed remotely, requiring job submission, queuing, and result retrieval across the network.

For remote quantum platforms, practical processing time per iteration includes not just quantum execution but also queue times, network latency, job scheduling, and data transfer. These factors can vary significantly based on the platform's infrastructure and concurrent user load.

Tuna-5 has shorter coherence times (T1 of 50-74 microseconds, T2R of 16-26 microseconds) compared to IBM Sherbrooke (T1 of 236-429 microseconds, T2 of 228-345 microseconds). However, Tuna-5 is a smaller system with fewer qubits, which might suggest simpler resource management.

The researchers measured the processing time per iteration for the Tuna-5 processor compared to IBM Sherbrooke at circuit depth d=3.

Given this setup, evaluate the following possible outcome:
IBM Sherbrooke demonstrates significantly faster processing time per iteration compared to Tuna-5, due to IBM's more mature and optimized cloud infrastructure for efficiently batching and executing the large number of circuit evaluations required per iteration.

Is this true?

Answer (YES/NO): YES